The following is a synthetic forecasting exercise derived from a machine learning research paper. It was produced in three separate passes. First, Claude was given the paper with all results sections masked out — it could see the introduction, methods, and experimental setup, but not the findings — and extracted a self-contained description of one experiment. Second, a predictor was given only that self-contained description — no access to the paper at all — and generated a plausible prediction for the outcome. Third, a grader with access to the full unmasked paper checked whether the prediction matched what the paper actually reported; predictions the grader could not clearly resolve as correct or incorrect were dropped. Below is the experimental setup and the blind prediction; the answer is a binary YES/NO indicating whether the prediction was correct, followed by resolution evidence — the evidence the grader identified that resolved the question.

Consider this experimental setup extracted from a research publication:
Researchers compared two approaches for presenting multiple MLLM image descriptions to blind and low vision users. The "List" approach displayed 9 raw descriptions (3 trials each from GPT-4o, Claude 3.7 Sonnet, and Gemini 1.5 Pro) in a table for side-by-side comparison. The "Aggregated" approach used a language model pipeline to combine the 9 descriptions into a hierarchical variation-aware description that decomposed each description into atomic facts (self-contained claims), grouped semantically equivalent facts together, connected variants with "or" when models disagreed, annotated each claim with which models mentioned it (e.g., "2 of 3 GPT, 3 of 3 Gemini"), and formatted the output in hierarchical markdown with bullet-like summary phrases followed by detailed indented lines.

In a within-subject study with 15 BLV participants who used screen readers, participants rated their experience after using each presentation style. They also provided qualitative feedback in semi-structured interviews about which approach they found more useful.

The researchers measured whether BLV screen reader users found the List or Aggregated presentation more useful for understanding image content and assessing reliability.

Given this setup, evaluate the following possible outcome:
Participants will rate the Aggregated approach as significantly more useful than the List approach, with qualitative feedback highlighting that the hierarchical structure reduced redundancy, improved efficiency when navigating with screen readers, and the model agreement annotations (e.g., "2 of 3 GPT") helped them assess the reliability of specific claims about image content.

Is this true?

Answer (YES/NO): NO